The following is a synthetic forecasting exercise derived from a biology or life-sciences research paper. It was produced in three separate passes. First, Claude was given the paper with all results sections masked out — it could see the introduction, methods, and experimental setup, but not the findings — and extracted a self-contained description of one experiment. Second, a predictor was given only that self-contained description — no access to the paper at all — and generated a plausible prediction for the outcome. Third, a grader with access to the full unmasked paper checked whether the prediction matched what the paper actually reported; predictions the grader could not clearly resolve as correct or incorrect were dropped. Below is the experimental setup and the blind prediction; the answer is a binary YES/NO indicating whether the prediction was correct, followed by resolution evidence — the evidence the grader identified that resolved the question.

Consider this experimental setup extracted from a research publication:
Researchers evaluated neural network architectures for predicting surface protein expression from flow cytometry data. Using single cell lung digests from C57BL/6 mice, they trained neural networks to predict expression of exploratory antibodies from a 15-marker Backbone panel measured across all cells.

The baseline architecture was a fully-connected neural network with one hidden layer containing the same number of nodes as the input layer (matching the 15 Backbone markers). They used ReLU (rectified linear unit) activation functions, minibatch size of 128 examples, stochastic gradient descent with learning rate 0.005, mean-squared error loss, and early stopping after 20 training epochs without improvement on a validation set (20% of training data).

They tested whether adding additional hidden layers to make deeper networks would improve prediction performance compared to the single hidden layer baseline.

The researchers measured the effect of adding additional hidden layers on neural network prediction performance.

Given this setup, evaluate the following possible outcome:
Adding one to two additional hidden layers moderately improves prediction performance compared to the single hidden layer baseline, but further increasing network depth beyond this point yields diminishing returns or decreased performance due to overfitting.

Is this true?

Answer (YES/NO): NO